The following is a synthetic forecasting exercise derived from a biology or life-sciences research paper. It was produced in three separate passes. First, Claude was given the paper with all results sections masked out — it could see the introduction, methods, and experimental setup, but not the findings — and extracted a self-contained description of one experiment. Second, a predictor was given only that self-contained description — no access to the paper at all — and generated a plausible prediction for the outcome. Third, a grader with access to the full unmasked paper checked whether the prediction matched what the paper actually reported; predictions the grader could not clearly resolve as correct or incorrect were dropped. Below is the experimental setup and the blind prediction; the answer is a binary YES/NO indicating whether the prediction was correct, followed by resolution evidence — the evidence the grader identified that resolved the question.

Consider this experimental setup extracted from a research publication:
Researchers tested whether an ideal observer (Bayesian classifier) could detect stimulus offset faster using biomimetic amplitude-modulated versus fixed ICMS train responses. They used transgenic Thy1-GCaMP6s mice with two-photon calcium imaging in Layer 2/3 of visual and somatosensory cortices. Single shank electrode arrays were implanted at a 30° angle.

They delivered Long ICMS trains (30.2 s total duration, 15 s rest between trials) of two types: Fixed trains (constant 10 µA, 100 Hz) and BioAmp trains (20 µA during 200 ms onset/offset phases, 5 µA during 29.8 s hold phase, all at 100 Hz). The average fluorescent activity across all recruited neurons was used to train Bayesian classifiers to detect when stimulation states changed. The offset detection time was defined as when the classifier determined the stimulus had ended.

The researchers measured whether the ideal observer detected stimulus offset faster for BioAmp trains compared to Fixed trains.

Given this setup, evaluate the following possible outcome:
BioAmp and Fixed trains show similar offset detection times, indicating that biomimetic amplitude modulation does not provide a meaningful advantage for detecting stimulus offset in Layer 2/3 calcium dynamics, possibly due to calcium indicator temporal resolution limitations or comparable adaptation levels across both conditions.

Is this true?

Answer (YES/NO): NO